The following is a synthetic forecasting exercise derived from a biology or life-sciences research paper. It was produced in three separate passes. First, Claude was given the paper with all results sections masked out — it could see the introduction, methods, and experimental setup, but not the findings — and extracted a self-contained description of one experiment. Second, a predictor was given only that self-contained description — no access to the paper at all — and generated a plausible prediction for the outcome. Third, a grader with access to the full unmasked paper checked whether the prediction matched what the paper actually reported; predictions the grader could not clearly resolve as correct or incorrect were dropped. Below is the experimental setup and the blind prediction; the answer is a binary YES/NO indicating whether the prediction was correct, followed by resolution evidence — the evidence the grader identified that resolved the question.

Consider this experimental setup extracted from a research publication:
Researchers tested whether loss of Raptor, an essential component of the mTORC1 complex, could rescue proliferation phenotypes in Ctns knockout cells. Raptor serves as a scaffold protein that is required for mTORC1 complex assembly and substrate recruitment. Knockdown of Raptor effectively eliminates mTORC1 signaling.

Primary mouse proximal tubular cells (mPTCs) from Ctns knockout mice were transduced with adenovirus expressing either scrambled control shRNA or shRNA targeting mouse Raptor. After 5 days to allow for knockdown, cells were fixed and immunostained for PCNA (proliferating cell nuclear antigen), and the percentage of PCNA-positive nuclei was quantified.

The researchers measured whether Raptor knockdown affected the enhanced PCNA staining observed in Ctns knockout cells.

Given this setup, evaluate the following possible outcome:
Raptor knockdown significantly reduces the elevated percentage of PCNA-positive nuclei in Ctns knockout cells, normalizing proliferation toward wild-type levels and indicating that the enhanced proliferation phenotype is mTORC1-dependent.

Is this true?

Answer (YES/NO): YES